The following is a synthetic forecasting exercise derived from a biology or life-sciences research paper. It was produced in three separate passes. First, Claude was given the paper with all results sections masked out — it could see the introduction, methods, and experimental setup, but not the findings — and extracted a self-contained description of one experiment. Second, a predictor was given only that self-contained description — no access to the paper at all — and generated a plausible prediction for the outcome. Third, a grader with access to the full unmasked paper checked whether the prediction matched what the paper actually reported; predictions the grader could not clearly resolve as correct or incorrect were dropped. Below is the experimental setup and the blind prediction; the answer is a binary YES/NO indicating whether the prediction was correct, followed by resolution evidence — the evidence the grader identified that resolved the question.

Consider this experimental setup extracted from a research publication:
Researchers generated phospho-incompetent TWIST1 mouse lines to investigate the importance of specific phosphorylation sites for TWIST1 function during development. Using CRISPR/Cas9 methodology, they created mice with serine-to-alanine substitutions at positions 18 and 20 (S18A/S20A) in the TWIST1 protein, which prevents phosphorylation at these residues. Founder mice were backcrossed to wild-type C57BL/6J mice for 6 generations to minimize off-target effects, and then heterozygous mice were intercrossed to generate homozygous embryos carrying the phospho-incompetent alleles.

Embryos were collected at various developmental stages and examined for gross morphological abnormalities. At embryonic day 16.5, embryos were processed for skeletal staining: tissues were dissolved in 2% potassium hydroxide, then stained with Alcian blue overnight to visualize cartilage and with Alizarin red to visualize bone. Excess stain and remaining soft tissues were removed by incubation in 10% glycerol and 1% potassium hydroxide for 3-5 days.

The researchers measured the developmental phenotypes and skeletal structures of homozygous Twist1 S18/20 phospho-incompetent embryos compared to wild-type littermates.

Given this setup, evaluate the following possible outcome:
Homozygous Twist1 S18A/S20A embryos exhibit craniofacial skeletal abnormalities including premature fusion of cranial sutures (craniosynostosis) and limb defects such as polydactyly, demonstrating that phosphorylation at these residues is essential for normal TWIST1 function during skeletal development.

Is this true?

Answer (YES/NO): NO